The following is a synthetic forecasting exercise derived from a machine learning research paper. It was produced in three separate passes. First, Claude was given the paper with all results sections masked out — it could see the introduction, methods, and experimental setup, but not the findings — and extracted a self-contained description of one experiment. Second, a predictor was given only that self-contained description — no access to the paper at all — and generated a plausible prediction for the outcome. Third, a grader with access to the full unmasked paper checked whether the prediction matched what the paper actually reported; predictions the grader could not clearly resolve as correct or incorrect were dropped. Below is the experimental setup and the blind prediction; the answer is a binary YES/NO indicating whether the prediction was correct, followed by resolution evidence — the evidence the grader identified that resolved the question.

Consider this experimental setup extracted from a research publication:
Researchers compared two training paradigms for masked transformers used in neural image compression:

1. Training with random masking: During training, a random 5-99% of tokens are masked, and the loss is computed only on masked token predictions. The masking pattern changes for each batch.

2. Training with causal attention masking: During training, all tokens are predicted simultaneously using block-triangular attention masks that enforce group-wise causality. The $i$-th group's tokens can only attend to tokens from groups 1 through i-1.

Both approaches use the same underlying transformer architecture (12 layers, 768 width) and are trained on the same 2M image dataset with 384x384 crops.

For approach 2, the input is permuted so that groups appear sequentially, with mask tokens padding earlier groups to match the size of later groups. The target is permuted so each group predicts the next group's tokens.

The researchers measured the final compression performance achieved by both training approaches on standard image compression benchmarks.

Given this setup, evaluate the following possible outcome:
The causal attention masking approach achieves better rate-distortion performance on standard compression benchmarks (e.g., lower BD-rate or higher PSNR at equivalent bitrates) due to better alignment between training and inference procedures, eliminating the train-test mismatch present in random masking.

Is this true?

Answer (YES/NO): NO